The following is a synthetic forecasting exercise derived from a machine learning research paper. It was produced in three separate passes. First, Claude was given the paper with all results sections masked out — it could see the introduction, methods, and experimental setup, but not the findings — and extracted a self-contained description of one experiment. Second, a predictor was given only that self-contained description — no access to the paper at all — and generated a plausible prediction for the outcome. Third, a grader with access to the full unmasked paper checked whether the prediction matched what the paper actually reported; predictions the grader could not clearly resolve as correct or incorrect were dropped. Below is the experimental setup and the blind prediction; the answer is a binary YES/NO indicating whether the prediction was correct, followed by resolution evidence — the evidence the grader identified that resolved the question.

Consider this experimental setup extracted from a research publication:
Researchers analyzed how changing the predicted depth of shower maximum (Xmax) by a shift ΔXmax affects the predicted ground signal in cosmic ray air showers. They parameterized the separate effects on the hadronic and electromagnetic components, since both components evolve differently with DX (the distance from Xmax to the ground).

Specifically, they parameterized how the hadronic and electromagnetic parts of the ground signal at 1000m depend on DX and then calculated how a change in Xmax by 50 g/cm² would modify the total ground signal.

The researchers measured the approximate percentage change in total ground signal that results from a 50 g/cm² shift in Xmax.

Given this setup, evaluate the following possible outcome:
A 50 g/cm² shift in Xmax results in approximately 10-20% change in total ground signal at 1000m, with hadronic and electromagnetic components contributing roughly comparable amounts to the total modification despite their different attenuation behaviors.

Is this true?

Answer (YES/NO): NO